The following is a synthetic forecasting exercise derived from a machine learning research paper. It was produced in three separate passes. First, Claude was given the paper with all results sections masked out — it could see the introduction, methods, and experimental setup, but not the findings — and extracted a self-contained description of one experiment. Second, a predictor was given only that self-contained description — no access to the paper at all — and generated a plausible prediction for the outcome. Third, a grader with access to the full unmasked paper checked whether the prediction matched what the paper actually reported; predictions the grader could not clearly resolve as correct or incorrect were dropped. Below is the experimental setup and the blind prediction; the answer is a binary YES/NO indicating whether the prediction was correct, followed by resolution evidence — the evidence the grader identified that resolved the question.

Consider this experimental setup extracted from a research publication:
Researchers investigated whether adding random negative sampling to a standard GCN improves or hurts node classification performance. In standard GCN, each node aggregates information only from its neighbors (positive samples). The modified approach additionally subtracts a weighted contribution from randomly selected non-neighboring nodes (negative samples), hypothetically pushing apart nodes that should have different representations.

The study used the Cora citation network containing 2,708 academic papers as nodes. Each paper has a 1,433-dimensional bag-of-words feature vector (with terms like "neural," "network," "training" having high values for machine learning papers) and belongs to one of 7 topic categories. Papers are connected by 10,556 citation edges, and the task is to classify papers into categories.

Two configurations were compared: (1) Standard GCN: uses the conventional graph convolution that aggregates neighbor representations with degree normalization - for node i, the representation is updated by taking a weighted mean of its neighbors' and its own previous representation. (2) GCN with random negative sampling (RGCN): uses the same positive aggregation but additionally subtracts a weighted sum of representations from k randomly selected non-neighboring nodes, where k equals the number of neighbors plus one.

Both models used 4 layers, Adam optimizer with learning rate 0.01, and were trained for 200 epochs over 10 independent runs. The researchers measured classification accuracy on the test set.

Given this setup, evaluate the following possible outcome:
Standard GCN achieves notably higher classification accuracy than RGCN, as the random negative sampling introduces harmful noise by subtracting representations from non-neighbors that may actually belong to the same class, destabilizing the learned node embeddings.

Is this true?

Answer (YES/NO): YES